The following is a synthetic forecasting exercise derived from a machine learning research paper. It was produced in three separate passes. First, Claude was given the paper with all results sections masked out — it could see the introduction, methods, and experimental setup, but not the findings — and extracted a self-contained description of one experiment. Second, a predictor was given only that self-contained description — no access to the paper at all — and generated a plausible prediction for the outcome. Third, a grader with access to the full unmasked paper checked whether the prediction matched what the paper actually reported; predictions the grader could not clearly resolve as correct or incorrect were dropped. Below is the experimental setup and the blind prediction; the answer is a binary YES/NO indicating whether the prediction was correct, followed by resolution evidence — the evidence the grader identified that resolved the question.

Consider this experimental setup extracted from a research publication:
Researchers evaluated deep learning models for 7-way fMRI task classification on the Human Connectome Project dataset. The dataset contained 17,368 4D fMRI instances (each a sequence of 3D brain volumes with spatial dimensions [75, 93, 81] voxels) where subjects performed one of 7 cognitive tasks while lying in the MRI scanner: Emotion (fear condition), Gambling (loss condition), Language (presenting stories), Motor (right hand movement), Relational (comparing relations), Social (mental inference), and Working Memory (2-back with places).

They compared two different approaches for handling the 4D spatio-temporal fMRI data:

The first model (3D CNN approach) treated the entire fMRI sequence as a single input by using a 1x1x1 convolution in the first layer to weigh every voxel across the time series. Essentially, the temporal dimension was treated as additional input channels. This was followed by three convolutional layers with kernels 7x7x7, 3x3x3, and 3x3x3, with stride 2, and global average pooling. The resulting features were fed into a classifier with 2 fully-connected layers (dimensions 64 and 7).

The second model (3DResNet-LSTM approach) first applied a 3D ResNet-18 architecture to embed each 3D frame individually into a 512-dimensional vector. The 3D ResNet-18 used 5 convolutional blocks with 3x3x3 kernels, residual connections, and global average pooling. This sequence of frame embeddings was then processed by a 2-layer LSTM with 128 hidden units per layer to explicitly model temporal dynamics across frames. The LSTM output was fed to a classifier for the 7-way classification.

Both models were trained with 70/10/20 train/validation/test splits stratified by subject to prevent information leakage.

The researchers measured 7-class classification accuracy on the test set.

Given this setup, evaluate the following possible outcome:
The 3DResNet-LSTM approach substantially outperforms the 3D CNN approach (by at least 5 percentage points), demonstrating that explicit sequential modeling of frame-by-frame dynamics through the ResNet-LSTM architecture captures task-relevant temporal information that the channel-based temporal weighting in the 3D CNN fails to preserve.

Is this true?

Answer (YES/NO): NO